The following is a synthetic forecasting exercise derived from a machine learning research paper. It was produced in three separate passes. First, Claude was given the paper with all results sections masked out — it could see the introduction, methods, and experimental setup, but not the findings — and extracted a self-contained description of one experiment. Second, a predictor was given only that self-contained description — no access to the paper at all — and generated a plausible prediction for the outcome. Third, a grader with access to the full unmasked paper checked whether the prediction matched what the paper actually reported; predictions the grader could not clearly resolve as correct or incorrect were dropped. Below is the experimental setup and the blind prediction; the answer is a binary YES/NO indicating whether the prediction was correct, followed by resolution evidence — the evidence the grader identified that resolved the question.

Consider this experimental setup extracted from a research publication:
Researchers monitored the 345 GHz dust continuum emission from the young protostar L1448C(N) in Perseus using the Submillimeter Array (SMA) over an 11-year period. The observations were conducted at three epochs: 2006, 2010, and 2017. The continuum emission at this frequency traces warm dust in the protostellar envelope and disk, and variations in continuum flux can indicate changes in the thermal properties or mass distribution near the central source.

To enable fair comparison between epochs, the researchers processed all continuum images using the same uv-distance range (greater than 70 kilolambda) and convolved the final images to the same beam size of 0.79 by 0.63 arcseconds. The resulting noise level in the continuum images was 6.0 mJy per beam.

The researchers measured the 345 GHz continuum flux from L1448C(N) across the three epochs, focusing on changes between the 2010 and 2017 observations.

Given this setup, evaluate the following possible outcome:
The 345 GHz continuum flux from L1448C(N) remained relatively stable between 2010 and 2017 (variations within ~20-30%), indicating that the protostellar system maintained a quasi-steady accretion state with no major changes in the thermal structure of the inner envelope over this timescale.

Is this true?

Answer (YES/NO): NO